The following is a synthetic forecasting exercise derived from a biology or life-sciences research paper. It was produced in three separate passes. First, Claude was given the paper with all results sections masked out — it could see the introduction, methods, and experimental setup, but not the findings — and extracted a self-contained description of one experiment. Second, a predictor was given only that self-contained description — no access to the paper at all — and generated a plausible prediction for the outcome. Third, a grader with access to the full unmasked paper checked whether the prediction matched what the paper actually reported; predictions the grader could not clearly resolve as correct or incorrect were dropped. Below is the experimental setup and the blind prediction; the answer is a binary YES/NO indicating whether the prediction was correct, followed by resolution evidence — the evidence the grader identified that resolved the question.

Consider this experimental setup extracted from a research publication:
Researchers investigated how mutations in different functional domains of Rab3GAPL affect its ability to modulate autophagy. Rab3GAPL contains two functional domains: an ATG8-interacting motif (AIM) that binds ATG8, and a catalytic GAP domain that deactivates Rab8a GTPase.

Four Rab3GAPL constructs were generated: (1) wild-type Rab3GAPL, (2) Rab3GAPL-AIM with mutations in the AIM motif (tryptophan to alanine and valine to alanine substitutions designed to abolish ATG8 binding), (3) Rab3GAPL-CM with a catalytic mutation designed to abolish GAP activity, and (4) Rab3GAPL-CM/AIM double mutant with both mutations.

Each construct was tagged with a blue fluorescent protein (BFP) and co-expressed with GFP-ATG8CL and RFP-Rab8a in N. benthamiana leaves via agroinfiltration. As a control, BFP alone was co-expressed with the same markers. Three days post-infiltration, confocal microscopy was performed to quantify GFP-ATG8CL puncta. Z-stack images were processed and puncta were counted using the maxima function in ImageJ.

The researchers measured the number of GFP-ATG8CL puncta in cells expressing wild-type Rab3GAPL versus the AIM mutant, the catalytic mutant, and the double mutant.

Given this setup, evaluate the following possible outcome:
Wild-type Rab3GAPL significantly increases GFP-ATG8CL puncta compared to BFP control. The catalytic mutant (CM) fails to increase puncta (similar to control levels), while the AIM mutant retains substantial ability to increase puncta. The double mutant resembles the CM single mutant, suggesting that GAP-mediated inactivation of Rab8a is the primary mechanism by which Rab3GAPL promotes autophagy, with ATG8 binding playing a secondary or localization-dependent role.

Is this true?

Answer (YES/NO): NO